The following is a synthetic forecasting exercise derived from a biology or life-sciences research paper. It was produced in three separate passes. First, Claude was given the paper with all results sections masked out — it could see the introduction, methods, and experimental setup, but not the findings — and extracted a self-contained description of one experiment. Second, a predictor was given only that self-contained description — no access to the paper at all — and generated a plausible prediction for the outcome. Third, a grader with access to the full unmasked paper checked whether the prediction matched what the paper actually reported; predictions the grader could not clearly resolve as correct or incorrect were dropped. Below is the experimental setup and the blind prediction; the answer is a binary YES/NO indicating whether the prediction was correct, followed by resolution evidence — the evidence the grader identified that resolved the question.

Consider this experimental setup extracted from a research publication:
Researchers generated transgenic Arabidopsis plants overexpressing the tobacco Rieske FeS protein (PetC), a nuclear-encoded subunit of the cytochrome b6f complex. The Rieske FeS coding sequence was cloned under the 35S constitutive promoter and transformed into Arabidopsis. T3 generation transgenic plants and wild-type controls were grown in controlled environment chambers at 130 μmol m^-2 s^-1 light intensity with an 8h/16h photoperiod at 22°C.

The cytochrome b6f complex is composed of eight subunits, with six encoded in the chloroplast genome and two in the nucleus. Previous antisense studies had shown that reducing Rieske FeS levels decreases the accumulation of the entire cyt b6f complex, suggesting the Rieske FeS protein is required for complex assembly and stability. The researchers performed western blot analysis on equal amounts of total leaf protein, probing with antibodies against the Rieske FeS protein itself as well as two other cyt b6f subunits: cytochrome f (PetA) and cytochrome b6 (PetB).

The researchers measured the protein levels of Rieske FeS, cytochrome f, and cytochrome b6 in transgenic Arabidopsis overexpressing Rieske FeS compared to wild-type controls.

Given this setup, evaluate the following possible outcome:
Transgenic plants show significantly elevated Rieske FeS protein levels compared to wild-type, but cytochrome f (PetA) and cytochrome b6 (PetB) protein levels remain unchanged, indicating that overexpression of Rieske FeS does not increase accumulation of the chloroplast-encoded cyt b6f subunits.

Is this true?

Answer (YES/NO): NO